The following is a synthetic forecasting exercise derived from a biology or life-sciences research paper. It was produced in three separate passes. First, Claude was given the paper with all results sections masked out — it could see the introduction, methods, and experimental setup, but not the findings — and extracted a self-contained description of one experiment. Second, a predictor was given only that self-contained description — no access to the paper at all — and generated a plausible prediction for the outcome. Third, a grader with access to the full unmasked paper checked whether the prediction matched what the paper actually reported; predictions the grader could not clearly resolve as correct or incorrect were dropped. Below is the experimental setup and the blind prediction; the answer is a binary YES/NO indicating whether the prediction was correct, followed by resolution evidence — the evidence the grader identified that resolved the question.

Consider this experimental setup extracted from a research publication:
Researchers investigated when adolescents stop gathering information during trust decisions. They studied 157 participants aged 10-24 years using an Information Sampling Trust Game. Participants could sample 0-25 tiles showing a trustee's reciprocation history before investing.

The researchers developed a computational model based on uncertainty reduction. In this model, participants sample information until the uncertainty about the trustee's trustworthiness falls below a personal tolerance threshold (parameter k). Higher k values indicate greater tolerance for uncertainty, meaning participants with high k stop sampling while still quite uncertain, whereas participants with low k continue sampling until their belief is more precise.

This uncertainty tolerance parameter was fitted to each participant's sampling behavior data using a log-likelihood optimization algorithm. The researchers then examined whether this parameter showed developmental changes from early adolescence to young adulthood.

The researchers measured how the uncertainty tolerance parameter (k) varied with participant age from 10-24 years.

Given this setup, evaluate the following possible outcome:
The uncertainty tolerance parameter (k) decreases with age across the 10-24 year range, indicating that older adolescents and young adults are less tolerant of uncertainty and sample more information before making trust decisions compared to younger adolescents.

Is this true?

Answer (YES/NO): NO